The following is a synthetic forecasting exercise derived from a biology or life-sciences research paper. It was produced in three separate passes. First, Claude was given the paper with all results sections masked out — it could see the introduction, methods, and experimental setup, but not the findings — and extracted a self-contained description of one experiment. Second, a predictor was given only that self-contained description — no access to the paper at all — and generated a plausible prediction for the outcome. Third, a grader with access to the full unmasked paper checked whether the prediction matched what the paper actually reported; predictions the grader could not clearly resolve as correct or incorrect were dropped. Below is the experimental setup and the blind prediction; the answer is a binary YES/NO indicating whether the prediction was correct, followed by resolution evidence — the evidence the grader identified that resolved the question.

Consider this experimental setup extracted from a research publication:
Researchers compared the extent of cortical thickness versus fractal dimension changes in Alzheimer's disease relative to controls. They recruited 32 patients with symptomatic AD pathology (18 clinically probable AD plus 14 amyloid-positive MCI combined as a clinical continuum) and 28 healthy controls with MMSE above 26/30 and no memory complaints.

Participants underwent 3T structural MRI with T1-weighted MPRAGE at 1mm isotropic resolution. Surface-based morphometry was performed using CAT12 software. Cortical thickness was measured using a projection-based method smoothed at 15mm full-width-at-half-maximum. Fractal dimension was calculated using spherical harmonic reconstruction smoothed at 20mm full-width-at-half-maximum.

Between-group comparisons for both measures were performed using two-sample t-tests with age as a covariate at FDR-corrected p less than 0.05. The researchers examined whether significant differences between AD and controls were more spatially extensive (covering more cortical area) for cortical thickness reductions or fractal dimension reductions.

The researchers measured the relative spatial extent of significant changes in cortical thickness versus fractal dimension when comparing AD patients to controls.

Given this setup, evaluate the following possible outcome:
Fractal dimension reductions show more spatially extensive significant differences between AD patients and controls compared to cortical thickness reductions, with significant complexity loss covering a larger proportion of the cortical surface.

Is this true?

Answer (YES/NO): NO